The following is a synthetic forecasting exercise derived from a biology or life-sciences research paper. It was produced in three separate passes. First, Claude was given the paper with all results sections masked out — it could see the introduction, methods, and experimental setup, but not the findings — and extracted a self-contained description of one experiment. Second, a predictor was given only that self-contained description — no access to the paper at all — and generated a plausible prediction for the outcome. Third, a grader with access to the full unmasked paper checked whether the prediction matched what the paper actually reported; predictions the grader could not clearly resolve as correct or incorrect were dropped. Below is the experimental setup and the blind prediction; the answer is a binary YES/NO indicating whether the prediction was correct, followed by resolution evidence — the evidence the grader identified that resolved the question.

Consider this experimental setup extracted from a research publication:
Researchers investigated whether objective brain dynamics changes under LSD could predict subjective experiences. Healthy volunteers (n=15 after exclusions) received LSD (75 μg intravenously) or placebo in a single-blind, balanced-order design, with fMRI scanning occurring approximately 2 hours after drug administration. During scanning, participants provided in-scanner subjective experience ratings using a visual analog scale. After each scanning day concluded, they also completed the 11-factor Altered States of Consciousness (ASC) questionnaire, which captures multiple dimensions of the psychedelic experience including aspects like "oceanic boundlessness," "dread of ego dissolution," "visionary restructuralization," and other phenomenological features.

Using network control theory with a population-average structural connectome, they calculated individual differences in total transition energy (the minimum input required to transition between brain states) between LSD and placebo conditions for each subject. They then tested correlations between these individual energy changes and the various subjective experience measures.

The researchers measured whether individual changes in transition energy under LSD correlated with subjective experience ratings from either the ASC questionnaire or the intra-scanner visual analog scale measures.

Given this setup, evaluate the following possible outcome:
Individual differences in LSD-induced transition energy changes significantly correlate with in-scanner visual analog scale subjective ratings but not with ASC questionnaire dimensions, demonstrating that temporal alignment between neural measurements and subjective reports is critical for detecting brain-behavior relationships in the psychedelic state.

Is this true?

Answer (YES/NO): NO